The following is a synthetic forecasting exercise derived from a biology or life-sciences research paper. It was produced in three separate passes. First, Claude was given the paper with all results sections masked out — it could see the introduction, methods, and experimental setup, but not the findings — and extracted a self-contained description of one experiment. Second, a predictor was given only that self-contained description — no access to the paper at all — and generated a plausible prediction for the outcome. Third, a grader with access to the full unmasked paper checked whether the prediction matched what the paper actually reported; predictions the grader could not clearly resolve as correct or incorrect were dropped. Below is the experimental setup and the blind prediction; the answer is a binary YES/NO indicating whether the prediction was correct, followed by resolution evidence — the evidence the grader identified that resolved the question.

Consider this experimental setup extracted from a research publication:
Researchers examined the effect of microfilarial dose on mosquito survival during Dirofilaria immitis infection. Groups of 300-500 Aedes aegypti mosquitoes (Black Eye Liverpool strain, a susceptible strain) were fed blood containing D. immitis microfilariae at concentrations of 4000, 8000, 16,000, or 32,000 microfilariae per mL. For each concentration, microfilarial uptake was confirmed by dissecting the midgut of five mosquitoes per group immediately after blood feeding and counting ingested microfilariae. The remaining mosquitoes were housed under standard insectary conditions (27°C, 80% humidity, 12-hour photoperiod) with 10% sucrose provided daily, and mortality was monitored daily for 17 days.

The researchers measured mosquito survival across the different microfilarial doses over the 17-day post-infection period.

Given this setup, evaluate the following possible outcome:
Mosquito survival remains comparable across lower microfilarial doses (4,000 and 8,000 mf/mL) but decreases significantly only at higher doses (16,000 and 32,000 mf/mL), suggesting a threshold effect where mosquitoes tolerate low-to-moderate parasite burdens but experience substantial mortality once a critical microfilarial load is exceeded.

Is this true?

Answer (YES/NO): NO